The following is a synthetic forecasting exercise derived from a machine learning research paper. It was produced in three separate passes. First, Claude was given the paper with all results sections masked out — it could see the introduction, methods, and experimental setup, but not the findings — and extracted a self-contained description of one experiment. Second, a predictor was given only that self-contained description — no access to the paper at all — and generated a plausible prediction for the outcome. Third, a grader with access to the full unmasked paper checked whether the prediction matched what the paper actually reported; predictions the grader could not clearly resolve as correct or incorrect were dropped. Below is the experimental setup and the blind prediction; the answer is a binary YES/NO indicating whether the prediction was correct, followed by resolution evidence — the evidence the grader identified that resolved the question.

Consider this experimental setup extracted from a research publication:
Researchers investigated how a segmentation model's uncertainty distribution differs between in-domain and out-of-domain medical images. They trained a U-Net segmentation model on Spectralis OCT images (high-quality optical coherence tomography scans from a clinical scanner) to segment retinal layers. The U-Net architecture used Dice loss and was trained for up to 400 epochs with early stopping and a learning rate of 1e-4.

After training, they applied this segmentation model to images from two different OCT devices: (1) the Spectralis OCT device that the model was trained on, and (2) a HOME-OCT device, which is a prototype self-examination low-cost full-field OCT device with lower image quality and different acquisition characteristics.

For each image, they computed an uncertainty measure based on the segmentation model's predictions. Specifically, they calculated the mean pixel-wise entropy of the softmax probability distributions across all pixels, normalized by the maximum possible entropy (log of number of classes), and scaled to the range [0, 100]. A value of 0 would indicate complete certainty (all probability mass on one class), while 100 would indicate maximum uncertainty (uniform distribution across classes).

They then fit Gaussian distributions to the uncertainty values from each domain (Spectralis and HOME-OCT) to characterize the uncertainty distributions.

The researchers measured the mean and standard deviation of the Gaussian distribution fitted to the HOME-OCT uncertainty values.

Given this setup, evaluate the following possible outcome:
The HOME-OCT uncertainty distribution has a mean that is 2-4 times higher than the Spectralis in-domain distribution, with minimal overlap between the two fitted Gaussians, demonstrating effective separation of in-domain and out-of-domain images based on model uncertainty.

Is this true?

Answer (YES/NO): NO